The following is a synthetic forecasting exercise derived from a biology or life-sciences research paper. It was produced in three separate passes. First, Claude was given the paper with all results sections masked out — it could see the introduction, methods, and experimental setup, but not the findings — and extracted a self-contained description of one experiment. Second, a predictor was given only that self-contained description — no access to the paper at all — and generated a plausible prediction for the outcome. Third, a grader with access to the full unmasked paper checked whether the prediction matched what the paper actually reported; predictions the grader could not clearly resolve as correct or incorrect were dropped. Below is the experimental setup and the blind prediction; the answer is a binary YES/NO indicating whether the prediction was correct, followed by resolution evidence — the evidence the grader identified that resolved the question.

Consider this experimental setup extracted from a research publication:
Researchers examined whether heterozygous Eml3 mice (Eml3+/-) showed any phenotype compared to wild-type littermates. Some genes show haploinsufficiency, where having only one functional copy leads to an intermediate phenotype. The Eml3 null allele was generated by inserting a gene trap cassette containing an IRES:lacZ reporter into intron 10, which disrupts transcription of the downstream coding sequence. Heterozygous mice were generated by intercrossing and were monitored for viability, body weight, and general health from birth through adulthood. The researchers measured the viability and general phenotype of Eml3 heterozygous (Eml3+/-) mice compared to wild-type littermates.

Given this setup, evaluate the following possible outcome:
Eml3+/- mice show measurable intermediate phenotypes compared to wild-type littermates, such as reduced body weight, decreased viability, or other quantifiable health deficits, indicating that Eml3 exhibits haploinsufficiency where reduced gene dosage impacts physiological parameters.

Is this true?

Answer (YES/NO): NO